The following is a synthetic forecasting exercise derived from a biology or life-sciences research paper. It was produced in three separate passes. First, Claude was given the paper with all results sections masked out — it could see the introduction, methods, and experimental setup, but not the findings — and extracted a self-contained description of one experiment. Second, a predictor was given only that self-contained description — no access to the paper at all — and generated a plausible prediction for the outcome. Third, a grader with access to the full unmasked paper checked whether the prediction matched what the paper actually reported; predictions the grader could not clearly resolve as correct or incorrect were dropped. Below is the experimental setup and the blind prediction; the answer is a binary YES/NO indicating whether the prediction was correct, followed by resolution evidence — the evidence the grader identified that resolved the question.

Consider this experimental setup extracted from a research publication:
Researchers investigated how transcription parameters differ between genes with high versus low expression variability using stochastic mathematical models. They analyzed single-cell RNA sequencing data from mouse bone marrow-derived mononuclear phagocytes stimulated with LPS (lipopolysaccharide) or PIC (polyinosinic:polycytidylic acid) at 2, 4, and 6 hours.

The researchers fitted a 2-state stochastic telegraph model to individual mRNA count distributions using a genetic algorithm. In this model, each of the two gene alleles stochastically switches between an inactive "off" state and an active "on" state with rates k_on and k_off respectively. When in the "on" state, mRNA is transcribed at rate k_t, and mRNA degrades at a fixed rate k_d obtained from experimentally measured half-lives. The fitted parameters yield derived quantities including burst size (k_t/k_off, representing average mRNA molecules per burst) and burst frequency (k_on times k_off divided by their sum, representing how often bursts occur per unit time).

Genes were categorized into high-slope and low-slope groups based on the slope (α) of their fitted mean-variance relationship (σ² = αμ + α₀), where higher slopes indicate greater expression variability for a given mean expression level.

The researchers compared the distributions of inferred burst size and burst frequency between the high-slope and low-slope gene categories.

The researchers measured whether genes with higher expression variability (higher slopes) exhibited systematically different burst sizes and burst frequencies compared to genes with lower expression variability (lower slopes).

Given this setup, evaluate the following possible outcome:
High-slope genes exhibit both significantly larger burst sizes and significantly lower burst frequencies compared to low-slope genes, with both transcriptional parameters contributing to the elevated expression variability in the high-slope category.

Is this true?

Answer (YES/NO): YES